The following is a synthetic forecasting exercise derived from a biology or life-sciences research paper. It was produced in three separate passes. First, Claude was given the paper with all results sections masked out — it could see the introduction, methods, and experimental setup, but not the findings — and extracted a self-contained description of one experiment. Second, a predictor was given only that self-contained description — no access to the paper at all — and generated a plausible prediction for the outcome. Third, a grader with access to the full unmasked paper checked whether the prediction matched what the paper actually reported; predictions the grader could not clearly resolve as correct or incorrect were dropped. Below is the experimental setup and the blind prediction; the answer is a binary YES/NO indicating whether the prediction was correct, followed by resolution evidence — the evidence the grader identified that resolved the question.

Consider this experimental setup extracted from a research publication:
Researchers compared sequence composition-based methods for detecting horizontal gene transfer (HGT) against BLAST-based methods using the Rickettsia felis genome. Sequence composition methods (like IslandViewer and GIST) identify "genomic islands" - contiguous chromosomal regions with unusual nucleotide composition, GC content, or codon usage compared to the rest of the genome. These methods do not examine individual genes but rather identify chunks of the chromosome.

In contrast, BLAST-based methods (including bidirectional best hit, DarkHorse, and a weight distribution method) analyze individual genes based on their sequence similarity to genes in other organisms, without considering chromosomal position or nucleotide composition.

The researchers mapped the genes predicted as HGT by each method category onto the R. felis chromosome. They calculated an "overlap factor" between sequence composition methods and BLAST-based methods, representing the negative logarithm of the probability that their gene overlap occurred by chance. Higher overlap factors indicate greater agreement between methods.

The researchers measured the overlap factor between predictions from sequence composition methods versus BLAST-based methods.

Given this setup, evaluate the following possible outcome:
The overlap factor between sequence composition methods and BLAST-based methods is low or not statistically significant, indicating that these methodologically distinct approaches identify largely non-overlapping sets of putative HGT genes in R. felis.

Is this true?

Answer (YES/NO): NO